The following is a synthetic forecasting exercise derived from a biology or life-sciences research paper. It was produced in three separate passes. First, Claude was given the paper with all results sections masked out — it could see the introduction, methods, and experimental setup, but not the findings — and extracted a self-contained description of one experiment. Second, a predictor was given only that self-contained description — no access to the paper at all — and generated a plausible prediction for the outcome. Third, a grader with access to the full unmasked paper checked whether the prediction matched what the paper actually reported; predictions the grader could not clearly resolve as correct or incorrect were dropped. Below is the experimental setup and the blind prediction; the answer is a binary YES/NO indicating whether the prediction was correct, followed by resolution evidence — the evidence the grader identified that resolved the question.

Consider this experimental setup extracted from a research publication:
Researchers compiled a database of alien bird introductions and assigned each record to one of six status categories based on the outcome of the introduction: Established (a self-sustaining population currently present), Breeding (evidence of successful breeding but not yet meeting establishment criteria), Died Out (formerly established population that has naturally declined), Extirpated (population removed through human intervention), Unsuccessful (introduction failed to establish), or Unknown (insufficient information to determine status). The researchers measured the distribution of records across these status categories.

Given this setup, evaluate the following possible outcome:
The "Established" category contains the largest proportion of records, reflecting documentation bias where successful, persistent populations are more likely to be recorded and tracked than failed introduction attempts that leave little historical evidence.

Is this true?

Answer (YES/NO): YES